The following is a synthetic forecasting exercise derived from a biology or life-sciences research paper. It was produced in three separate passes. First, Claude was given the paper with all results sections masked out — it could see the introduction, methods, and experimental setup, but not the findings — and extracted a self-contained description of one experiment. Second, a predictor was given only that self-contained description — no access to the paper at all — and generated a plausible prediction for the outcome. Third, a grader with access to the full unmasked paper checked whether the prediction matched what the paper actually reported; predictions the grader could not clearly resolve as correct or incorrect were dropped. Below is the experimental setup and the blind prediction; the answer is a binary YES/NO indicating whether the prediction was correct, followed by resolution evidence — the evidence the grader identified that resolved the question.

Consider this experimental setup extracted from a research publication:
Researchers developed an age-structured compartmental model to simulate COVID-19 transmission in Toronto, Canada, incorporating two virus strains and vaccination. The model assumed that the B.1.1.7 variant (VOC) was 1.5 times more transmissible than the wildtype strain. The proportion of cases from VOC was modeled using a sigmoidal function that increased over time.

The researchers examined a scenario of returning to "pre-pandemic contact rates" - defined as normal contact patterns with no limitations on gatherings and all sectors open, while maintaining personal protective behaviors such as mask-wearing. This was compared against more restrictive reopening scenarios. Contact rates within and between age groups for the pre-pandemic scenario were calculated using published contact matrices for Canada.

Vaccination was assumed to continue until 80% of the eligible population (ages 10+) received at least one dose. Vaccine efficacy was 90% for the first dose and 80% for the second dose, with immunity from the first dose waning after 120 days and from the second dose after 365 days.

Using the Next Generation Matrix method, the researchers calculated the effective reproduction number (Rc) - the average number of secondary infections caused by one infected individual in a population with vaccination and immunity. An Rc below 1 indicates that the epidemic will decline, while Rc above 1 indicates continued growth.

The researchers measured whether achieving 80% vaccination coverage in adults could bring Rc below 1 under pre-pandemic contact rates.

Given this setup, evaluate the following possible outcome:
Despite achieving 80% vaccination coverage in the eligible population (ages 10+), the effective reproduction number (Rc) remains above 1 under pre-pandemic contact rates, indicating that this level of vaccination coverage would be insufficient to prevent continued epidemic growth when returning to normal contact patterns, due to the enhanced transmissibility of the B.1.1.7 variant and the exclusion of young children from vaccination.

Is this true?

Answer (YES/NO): YES